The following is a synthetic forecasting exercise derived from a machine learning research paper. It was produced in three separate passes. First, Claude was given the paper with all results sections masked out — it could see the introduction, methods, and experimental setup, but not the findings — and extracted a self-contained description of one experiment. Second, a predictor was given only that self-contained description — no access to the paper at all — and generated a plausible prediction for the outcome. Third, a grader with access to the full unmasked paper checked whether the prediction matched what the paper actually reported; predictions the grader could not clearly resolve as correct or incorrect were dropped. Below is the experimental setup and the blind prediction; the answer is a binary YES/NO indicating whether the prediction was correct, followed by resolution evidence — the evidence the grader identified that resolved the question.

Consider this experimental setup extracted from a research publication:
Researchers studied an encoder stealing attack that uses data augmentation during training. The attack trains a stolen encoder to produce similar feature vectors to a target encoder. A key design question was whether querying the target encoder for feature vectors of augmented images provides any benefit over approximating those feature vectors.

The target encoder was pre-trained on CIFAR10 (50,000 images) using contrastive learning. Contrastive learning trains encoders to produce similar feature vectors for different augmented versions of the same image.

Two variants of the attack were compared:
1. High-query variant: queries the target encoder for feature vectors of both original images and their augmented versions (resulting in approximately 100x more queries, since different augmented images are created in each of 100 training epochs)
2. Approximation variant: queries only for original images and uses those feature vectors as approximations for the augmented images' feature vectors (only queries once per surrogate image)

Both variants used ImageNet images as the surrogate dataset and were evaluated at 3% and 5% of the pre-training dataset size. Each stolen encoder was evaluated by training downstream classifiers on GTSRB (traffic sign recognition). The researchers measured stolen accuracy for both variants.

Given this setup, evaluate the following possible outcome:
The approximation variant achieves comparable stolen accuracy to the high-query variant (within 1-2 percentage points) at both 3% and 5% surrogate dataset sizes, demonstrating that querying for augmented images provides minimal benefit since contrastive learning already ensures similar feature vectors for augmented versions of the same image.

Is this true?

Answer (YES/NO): YES